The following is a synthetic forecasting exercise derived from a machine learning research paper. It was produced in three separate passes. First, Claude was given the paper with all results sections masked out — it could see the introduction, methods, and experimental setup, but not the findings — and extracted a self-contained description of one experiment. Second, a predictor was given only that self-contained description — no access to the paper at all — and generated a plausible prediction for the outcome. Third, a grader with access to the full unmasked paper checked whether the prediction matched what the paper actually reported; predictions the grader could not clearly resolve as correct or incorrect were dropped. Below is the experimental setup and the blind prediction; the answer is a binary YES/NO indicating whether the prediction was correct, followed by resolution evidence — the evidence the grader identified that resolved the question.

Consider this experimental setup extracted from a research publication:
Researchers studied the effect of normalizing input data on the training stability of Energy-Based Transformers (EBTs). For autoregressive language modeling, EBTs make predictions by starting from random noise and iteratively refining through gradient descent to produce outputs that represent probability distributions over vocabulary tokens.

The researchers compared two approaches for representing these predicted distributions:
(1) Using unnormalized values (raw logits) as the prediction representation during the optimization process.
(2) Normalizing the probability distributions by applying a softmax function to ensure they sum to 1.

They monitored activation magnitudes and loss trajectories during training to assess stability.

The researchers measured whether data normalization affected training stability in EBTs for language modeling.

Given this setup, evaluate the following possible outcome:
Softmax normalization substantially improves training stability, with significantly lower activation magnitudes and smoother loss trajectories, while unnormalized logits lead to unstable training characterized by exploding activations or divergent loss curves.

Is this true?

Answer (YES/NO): YES